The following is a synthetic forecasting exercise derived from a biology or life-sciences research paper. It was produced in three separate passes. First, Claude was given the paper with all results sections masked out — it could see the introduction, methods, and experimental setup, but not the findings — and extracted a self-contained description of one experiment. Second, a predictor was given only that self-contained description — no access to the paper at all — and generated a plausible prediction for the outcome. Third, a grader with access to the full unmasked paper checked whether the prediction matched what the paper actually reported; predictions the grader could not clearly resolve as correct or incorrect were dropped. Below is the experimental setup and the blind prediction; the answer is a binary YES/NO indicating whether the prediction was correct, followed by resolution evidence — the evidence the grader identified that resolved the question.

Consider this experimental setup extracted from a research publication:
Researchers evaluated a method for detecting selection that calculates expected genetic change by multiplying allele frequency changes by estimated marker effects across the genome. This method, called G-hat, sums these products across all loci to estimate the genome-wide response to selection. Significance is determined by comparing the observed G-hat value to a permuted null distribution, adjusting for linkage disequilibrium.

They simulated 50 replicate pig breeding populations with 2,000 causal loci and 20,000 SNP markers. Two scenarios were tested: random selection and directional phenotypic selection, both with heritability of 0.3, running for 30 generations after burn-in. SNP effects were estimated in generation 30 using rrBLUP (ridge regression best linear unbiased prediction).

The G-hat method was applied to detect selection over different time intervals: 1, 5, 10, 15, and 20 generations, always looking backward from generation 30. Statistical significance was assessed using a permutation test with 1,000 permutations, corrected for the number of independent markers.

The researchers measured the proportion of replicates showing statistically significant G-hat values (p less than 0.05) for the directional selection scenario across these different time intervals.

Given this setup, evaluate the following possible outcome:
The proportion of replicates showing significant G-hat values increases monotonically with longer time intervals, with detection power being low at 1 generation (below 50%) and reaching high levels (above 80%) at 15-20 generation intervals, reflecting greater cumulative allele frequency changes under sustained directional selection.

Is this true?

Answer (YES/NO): NO